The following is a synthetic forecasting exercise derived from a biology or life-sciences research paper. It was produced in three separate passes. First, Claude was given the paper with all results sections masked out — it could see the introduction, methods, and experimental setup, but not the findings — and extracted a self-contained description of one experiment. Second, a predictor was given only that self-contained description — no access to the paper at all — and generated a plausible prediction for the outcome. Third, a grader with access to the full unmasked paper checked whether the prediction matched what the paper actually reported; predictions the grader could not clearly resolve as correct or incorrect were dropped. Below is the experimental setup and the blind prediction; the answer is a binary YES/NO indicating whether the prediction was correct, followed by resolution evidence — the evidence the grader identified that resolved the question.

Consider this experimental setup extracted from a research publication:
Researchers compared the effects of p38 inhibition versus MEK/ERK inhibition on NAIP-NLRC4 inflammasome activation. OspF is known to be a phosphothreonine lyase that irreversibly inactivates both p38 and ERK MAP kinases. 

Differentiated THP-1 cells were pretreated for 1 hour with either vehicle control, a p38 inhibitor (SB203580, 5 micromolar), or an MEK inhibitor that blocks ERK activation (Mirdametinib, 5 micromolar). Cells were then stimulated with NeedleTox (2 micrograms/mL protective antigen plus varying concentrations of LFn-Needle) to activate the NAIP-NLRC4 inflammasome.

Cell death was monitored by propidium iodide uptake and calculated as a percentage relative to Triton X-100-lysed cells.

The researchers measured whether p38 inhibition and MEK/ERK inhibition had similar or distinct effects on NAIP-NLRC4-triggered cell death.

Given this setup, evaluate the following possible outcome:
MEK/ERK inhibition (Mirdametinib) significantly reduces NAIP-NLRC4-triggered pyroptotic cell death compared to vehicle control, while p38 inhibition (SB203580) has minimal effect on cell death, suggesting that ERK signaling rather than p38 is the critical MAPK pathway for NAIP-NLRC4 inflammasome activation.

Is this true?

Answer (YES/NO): NO